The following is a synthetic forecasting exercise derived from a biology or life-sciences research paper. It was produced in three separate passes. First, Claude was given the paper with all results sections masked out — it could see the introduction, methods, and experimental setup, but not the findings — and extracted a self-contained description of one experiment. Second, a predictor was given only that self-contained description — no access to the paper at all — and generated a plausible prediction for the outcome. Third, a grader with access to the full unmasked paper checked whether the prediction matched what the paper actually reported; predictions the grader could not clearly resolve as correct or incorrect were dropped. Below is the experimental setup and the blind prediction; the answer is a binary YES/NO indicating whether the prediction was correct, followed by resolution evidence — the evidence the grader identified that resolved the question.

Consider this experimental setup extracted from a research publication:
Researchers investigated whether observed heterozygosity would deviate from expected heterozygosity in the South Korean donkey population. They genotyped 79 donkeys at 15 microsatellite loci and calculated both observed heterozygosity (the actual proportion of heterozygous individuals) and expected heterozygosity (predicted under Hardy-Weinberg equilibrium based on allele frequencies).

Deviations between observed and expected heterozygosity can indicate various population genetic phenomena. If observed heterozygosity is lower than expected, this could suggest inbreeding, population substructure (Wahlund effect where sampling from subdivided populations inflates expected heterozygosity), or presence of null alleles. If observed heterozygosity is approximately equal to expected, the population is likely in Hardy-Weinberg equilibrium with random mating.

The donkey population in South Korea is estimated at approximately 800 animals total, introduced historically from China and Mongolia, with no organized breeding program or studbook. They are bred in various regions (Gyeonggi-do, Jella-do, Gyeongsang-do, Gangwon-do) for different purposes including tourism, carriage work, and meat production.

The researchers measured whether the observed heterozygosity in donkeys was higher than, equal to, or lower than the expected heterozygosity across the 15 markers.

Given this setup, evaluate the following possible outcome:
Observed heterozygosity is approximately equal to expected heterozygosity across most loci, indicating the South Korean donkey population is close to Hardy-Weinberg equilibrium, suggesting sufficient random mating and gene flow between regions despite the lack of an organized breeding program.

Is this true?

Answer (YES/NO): NO